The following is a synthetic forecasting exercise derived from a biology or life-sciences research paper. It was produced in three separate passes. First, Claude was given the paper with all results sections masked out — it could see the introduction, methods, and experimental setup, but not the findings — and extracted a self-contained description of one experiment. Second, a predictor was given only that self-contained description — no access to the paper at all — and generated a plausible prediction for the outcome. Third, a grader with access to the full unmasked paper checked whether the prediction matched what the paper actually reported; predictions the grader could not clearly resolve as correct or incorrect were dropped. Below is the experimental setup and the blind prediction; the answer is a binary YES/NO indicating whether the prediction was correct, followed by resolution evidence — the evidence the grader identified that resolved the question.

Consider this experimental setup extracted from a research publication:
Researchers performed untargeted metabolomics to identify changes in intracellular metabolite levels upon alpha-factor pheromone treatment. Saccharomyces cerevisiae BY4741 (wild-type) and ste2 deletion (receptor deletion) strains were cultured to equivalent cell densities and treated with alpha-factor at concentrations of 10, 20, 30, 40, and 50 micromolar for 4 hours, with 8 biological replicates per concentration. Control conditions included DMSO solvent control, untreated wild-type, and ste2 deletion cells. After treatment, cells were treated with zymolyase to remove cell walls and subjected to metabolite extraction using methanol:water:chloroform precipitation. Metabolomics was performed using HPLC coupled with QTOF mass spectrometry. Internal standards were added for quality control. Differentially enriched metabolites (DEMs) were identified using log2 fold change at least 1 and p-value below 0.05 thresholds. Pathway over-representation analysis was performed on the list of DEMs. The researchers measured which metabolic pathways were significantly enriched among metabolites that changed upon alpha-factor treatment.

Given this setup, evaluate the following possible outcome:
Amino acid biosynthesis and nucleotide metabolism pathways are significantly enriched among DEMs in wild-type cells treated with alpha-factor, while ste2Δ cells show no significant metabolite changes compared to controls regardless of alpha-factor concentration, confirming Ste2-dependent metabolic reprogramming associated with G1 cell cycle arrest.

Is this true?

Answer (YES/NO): NO